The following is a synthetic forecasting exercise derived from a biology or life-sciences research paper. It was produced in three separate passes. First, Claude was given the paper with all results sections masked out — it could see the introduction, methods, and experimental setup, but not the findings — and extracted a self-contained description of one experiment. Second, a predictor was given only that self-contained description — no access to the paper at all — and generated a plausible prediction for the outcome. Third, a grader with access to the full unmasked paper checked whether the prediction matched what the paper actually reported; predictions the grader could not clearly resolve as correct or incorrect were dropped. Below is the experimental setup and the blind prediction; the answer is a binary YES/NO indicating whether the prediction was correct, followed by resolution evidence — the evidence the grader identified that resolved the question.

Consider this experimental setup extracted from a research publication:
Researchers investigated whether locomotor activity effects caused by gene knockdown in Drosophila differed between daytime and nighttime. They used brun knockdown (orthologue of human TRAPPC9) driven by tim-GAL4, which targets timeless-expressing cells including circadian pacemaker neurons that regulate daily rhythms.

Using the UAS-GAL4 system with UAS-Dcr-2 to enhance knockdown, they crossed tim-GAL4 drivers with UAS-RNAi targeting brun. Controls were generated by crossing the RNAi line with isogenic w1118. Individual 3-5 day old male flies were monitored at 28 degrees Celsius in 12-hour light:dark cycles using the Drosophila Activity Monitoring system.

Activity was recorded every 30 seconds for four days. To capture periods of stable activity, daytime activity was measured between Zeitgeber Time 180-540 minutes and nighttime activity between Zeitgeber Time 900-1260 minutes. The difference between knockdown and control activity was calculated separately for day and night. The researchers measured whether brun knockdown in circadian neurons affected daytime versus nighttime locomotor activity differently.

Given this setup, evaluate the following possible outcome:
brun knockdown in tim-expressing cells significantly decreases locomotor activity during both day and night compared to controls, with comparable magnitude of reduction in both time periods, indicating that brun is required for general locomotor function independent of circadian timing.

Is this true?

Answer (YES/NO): NO